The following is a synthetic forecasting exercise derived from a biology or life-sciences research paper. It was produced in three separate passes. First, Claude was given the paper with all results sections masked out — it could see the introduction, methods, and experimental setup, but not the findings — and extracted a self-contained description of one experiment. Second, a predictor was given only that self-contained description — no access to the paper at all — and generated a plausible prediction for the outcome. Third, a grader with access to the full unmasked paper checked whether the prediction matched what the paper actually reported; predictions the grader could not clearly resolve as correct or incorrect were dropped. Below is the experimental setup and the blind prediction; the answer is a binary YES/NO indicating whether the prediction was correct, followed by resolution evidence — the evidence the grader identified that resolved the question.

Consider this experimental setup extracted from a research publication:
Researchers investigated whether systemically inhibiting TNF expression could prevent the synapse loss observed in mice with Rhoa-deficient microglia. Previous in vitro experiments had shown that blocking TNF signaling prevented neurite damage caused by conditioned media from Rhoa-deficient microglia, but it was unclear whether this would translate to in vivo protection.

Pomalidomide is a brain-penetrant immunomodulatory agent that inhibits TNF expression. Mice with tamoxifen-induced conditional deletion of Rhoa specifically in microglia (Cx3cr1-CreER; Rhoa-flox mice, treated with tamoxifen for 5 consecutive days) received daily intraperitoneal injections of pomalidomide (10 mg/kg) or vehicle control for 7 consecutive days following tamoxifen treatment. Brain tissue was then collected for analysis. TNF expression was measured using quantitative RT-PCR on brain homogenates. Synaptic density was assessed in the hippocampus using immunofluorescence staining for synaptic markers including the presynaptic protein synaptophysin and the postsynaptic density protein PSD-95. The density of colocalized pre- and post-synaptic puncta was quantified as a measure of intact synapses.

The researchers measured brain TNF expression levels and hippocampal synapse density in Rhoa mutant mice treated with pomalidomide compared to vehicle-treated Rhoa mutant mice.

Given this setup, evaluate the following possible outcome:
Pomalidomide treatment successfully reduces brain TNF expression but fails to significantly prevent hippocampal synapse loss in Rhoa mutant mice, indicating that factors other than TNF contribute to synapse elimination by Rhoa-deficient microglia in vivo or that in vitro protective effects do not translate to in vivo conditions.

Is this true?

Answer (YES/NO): NO